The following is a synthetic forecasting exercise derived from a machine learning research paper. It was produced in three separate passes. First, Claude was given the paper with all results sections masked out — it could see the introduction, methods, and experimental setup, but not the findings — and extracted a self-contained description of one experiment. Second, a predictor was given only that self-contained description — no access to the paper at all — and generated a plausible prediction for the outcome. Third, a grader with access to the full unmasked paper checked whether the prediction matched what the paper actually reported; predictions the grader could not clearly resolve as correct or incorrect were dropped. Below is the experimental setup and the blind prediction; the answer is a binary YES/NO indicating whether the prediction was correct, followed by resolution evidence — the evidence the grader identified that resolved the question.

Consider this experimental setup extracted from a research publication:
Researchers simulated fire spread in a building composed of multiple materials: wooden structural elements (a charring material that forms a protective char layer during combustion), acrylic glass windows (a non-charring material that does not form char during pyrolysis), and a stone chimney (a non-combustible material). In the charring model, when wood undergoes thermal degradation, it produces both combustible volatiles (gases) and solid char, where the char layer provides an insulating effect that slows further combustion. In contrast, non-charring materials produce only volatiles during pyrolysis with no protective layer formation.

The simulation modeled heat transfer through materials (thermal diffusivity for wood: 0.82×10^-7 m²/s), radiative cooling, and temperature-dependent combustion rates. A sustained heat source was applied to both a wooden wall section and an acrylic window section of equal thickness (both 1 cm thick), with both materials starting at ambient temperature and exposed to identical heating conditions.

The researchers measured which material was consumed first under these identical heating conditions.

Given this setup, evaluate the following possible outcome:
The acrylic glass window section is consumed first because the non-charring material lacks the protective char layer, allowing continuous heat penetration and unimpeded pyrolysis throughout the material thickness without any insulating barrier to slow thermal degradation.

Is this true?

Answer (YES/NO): YES